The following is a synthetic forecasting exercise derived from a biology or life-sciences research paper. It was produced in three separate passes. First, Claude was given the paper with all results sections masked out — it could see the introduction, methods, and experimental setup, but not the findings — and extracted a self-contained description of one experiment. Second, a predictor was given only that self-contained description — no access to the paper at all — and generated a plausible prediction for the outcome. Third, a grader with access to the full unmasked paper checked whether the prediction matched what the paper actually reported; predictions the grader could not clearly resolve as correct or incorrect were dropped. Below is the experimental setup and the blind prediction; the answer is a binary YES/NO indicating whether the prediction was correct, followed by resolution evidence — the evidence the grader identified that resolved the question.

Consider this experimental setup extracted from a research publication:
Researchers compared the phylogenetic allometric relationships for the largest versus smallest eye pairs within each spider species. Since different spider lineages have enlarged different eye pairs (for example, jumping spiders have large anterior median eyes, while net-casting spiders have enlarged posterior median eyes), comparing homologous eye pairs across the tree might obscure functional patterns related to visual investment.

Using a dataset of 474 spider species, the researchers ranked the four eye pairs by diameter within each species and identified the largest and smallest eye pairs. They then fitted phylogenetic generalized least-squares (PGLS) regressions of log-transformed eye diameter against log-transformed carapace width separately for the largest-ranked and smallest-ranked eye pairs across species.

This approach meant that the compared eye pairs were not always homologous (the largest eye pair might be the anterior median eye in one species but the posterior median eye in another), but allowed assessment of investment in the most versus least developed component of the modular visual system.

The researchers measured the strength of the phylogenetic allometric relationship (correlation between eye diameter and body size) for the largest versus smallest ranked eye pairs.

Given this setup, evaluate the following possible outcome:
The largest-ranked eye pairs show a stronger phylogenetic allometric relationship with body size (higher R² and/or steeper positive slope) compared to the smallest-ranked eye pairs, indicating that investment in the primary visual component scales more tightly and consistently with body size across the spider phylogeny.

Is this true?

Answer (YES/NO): NO